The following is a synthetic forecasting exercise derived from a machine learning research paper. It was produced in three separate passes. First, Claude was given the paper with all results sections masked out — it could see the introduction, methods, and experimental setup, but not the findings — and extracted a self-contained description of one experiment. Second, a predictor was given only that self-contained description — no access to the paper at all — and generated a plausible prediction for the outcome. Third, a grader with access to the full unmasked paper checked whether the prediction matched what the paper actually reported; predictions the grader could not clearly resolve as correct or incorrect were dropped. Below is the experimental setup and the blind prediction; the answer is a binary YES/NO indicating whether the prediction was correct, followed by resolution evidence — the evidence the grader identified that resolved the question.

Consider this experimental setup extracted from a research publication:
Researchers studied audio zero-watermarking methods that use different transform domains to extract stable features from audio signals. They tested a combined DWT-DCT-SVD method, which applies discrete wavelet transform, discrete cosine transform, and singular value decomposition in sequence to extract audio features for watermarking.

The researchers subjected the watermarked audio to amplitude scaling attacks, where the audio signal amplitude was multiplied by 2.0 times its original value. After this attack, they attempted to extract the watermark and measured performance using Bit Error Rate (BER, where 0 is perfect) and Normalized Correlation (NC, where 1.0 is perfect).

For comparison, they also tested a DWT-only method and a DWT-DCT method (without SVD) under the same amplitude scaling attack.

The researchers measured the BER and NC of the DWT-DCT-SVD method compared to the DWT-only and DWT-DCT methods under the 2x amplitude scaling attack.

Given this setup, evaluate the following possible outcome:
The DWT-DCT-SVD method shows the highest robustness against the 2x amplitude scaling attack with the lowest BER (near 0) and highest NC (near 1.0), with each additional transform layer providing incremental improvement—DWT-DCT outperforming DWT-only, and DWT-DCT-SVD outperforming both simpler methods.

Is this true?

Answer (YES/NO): NO